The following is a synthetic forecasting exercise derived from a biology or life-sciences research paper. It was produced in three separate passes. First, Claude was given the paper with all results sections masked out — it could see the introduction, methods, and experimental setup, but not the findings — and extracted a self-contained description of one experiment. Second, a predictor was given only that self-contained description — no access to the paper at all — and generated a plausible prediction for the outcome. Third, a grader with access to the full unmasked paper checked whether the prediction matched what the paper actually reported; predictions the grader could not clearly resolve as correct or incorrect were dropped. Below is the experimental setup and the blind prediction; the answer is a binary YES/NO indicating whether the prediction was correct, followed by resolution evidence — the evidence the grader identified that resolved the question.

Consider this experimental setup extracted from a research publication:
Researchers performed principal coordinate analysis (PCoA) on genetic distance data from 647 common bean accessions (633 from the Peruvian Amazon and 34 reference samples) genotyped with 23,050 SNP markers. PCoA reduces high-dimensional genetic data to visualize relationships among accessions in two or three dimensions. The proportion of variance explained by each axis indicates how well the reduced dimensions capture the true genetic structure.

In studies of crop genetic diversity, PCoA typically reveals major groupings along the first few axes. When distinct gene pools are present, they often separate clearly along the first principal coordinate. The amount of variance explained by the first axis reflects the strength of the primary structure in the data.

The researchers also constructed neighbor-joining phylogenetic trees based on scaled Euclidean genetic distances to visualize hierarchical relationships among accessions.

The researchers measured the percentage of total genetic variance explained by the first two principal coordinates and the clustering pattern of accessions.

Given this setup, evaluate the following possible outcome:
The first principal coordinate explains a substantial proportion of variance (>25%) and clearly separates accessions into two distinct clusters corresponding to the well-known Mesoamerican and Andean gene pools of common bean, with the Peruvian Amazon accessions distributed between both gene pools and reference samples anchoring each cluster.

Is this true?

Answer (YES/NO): YES